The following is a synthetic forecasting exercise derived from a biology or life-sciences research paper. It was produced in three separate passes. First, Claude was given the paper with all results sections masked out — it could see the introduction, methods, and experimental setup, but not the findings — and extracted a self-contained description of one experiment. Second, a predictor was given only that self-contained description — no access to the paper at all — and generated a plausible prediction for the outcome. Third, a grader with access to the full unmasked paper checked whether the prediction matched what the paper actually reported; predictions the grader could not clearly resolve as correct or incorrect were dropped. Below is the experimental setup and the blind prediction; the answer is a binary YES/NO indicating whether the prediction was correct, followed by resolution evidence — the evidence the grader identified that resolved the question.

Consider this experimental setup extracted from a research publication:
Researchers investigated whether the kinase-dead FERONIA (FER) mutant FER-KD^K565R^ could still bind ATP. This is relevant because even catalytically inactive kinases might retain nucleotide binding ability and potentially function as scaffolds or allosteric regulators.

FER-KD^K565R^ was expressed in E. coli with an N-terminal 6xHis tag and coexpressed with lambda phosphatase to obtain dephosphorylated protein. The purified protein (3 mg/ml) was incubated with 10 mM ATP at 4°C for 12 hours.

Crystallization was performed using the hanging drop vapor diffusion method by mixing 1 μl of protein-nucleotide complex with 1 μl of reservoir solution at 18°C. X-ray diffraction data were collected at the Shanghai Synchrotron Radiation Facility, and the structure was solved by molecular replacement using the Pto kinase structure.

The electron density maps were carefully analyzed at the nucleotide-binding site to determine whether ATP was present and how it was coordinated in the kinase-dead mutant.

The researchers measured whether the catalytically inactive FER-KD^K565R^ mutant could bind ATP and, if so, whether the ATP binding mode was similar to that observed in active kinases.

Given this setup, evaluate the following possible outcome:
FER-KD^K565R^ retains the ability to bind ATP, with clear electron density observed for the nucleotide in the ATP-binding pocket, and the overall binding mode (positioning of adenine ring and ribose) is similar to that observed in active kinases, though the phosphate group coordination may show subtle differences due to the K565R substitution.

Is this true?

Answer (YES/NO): YES